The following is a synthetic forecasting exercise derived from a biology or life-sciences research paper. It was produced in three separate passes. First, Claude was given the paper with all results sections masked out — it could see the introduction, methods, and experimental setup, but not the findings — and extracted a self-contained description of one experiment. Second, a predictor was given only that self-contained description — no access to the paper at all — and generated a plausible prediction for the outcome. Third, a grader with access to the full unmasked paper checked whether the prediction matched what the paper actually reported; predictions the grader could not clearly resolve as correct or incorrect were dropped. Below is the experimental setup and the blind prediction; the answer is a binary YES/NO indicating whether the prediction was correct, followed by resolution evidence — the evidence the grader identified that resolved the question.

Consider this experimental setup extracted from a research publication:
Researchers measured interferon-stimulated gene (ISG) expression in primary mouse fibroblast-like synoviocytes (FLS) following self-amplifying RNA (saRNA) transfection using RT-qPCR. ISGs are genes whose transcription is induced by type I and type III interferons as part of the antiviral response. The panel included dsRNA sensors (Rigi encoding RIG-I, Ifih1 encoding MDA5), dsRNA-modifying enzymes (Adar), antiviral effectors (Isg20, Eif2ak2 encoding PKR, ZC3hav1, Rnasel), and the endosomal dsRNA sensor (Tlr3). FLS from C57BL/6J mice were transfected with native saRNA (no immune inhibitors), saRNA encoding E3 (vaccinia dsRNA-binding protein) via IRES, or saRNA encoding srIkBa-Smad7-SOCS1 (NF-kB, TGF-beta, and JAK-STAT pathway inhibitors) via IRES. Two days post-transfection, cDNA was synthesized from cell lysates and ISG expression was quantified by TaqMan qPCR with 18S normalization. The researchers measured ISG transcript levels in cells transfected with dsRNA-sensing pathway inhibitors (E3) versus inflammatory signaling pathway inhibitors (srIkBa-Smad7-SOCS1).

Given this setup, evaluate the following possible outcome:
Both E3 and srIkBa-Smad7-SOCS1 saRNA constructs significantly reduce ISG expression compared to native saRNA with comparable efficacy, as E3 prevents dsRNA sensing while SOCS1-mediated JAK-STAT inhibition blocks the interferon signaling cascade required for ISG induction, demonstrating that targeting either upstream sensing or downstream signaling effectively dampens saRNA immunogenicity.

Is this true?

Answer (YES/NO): NO